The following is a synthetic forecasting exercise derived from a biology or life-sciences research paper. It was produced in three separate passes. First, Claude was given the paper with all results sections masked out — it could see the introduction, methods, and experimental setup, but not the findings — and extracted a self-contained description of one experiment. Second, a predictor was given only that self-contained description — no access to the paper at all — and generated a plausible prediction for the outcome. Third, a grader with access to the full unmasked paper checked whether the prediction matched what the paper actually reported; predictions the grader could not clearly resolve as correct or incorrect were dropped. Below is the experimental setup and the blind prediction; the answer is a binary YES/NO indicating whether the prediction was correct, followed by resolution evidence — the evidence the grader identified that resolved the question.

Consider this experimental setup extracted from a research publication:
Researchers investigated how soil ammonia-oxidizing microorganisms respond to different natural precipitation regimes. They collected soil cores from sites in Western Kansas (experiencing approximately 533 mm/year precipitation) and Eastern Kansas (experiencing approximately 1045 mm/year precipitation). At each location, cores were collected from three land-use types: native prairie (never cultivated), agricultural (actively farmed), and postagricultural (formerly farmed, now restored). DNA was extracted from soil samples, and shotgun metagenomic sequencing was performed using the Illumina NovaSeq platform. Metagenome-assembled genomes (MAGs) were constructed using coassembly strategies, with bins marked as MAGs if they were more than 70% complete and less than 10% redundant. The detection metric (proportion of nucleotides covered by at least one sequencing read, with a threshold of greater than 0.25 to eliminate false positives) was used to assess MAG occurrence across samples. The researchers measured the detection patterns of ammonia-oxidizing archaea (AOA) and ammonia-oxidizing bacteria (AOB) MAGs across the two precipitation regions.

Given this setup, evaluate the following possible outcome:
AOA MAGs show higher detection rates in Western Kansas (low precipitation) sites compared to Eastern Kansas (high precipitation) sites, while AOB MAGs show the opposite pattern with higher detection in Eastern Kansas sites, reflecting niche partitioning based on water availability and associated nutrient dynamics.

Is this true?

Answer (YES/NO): NO